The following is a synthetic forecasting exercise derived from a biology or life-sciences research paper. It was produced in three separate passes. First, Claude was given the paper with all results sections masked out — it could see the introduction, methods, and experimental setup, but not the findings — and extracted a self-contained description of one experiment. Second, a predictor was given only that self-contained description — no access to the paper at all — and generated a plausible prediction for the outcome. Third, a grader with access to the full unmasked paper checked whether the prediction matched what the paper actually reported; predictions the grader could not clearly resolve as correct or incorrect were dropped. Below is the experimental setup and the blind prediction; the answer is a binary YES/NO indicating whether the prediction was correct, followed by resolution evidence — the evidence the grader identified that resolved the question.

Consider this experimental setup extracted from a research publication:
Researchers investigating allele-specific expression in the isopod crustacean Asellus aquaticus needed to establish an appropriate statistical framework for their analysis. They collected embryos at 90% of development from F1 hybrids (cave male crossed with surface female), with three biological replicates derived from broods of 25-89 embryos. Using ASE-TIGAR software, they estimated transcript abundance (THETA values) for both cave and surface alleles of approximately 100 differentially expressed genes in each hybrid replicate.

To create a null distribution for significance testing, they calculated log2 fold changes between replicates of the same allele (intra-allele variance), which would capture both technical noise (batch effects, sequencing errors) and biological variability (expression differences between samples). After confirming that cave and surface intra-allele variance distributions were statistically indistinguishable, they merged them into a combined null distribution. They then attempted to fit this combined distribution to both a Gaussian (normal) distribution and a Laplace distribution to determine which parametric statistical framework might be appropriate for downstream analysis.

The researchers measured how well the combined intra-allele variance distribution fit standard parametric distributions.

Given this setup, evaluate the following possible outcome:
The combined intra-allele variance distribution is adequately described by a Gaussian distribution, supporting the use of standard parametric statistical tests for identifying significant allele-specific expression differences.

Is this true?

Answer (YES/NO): NO